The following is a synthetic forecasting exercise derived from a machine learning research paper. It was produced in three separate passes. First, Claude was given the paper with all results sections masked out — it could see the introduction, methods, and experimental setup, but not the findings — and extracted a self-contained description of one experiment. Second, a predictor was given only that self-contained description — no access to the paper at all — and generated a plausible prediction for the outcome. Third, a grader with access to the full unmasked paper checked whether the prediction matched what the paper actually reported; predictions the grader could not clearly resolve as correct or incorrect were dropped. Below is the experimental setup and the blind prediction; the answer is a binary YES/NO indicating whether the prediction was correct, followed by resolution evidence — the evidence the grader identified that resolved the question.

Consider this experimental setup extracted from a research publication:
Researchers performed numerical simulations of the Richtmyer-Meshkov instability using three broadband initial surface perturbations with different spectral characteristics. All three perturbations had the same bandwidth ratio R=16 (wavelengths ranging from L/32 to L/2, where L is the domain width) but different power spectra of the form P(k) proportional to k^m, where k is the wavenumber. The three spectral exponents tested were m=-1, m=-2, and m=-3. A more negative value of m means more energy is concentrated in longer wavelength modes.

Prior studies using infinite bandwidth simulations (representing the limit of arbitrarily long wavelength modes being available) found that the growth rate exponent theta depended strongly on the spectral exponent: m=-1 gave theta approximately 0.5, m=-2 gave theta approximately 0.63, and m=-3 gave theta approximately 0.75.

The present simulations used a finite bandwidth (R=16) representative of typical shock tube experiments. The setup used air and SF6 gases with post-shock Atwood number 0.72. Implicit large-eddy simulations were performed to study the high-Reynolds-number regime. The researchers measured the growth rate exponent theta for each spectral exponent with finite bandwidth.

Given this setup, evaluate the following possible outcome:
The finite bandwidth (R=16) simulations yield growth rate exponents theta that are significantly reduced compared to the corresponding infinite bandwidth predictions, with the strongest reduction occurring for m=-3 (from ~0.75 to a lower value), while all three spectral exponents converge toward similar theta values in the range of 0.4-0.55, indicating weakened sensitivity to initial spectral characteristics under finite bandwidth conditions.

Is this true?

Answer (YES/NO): YES